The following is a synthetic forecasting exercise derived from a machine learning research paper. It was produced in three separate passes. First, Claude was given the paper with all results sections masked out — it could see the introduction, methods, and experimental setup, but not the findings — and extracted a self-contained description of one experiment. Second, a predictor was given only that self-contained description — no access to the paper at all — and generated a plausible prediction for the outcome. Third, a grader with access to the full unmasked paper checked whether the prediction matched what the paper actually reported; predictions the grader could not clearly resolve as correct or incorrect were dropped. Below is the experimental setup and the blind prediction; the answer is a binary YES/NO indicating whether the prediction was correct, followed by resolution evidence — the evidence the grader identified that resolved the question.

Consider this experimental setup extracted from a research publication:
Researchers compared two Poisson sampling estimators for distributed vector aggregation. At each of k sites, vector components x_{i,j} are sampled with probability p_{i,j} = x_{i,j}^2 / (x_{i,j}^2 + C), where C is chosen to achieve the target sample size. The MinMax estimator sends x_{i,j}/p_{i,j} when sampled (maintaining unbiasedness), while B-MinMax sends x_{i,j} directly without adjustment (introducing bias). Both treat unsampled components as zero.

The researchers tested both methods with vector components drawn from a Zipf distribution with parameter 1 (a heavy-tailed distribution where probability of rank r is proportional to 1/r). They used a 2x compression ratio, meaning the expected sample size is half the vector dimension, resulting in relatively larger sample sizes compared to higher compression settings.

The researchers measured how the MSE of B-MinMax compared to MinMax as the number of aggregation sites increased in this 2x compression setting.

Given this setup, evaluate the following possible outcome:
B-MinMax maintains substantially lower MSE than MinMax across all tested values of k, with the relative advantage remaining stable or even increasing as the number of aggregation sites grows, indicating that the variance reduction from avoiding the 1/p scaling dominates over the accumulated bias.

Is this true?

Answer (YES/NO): NO